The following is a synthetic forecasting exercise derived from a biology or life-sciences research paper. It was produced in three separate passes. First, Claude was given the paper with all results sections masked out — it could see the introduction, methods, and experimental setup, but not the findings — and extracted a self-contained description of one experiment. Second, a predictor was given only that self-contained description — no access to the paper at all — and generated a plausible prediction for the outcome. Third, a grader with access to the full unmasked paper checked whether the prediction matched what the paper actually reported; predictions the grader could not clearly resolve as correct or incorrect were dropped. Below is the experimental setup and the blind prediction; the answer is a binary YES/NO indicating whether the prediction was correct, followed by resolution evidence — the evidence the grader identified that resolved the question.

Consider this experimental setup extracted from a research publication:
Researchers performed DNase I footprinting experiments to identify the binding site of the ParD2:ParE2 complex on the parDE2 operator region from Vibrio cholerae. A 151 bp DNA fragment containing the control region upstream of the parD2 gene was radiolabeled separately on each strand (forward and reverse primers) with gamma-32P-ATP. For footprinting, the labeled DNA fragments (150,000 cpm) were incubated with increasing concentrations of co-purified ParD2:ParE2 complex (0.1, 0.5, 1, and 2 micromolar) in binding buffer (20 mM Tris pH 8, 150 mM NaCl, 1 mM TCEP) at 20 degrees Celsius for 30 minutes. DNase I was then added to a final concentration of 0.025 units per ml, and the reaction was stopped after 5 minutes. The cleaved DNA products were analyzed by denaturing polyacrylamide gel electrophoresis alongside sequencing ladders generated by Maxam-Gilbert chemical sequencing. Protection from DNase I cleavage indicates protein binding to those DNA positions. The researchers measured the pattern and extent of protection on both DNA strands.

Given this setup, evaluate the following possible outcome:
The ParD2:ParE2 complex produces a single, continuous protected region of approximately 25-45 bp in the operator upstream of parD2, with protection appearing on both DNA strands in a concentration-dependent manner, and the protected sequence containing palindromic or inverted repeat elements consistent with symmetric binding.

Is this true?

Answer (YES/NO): YES